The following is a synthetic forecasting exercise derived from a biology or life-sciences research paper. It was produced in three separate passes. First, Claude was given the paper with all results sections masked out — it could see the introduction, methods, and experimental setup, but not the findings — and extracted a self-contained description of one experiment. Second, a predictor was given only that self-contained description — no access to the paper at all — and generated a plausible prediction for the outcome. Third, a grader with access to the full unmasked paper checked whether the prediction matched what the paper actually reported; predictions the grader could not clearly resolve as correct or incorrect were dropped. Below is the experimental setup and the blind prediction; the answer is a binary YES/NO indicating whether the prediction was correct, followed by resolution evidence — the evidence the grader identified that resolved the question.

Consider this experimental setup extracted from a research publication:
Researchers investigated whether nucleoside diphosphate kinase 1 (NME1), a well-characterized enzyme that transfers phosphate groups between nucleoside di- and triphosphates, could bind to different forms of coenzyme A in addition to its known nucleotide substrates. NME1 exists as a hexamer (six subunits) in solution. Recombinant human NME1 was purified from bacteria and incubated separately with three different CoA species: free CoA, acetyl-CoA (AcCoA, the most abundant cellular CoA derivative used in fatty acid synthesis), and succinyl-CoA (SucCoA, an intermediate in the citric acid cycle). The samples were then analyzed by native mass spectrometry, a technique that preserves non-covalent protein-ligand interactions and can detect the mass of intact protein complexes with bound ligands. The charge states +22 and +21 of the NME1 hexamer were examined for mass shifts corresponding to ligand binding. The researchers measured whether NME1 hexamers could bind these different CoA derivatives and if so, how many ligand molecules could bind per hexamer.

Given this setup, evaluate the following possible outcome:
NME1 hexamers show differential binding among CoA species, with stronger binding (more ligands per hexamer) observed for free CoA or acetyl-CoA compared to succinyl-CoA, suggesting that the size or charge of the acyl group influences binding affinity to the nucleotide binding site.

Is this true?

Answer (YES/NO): NO